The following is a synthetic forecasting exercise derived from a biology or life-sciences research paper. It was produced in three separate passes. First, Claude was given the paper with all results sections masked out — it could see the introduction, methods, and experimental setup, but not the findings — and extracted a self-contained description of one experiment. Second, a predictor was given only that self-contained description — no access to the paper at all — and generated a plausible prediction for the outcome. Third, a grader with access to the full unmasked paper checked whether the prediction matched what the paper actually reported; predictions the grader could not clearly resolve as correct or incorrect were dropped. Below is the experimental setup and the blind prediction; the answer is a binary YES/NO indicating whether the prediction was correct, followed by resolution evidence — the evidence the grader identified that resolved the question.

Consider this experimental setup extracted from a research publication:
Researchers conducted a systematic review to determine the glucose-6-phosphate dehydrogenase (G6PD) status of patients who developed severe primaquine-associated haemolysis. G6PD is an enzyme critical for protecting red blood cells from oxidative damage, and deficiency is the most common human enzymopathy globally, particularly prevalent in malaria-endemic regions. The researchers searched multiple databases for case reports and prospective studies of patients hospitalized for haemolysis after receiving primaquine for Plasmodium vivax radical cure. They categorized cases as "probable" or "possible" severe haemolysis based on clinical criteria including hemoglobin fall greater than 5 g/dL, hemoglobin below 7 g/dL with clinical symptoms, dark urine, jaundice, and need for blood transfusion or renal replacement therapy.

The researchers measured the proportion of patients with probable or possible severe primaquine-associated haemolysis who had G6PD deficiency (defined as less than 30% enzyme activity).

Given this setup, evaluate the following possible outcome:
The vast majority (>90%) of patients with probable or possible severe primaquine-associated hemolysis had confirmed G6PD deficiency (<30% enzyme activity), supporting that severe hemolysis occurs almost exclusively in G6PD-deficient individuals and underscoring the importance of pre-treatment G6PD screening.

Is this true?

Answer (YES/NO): YES